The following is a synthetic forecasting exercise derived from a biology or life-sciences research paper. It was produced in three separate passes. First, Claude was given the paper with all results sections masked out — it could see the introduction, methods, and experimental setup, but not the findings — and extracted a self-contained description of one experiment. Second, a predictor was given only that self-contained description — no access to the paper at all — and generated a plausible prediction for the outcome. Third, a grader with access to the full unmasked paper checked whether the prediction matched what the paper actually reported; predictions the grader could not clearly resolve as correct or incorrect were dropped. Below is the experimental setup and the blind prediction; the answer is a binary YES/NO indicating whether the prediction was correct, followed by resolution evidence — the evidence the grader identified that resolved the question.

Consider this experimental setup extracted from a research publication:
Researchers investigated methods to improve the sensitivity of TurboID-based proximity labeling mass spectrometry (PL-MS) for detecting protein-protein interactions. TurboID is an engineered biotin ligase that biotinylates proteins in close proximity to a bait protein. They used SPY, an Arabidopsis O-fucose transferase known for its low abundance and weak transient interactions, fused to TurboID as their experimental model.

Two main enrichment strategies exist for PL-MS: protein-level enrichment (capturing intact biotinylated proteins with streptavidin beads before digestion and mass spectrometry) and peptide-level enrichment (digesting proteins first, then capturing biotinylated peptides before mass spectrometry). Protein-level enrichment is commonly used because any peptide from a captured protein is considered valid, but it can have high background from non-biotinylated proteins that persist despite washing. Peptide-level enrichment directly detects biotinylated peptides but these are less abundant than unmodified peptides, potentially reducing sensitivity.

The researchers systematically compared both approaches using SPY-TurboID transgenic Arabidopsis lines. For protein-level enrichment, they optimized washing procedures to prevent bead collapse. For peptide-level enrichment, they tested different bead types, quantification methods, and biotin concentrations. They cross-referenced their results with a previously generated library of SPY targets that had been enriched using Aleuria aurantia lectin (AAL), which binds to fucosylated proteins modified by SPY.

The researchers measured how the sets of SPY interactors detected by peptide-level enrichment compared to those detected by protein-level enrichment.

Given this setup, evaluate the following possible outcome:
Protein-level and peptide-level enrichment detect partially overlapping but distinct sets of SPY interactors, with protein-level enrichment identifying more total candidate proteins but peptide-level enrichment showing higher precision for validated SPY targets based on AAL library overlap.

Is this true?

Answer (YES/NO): NO